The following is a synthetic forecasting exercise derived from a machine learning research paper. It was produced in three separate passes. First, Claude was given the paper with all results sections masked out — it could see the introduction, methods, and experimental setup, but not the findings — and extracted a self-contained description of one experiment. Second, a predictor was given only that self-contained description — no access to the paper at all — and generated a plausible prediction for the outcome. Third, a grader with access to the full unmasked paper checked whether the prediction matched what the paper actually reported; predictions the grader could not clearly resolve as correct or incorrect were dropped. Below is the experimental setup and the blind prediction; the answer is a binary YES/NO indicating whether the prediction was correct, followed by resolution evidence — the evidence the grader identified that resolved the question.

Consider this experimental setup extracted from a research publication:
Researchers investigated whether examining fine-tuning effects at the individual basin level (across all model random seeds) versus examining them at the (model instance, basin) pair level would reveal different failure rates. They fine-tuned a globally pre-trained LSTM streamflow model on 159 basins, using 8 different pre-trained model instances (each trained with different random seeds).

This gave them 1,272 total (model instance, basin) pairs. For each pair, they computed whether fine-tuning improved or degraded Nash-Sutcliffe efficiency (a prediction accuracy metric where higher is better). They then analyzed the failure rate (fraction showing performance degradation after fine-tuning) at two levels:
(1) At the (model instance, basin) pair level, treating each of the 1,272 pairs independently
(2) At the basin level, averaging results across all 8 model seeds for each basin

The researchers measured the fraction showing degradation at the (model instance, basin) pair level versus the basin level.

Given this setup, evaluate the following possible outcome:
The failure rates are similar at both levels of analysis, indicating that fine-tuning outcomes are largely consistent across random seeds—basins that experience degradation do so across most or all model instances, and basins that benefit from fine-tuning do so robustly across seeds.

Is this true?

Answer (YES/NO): NO